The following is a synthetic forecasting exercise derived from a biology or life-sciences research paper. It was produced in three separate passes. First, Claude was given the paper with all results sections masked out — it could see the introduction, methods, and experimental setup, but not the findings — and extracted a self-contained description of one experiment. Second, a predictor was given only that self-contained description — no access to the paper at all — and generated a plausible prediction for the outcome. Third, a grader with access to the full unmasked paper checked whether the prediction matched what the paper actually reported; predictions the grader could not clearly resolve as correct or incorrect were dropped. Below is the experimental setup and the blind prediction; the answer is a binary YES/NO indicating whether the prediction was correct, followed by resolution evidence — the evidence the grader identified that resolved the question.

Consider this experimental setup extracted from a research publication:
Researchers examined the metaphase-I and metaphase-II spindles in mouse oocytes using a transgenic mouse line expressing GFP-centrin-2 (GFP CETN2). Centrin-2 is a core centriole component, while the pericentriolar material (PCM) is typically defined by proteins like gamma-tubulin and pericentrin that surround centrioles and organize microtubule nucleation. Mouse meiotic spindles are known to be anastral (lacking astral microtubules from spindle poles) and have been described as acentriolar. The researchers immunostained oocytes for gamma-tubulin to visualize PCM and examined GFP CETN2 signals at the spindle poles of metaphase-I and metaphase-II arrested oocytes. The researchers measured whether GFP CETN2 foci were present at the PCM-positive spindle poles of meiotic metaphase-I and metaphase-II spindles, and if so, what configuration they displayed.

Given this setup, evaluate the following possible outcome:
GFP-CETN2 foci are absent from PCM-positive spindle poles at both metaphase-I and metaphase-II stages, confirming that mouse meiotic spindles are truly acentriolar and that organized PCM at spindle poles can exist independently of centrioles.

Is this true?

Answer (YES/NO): NO